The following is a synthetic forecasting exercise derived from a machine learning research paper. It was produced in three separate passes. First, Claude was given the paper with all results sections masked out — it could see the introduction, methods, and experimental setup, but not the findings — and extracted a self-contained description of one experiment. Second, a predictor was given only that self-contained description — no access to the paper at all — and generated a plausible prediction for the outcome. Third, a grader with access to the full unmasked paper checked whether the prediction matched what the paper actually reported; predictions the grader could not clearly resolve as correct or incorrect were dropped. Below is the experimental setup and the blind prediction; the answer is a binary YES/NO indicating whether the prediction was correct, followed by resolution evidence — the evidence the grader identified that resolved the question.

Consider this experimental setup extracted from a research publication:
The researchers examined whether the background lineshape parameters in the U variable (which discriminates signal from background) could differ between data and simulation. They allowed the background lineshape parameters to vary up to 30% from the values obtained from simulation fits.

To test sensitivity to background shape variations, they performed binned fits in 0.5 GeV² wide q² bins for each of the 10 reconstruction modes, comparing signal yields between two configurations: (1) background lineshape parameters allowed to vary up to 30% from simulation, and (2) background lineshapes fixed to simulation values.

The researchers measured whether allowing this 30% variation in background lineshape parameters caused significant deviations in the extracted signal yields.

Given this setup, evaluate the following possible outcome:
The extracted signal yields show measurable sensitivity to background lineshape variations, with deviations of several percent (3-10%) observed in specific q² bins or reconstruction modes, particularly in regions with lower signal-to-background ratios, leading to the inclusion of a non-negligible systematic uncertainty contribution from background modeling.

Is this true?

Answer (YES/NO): NO